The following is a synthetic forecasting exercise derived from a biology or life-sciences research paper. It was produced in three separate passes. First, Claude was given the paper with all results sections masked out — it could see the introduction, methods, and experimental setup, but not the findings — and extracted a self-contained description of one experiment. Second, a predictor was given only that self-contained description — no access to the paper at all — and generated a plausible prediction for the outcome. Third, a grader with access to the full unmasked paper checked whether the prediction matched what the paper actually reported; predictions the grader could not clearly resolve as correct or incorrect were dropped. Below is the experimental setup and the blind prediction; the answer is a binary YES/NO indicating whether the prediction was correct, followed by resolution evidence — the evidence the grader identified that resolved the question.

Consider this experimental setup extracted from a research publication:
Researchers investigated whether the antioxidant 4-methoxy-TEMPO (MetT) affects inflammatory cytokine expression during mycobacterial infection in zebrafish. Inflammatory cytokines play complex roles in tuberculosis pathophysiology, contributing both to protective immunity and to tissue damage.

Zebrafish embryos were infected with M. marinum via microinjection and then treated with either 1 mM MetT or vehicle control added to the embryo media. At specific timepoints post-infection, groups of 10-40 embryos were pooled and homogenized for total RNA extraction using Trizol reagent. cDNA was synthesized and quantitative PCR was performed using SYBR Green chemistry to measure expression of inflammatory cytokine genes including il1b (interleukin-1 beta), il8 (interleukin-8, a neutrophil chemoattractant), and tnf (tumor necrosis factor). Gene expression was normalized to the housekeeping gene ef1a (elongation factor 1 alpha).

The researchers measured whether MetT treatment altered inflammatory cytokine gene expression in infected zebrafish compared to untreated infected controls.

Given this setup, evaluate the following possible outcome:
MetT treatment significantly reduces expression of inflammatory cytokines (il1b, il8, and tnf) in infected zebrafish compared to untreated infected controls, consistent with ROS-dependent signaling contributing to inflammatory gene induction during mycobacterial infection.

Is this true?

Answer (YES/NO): NO